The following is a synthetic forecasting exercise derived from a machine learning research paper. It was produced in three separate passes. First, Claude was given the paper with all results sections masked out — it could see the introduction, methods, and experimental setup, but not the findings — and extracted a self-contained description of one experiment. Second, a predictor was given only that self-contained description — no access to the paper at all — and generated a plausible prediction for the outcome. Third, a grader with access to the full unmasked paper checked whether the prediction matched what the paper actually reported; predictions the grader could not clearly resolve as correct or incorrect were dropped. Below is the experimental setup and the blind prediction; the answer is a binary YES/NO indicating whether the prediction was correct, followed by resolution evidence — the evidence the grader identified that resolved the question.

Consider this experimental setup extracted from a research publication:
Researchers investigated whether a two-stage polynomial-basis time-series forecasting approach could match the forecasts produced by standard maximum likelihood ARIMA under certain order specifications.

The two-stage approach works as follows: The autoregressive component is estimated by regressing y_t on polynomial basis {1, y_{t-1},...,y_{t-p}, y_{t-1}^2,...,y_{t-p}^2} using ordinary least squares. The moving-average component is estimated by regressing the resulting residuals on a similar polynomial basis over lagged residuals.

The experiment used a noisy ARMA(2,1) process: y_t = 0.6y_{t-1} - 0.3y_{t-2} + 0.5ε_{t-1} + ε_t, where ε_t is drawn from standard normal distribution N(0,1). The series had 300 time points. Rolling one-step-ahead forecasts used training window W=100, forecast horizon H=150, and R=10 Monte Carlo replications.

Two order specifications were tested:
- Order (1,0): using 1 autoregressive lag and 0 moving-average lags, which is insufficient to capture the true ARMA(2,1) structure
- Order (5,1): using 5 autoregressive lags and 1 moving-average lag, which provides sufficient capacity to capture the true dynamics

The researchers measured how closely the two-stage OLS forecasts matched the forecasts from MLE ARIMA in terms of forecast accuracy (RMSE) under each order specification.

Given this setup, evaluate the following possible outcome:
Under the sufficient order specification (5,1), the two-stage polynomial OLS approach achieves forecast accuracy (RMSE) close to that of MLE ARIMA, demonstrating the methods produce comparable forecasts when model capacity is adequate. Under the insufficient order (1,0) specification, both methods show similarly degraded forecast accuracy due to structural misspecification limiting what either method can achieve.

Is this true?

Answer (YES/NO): YES